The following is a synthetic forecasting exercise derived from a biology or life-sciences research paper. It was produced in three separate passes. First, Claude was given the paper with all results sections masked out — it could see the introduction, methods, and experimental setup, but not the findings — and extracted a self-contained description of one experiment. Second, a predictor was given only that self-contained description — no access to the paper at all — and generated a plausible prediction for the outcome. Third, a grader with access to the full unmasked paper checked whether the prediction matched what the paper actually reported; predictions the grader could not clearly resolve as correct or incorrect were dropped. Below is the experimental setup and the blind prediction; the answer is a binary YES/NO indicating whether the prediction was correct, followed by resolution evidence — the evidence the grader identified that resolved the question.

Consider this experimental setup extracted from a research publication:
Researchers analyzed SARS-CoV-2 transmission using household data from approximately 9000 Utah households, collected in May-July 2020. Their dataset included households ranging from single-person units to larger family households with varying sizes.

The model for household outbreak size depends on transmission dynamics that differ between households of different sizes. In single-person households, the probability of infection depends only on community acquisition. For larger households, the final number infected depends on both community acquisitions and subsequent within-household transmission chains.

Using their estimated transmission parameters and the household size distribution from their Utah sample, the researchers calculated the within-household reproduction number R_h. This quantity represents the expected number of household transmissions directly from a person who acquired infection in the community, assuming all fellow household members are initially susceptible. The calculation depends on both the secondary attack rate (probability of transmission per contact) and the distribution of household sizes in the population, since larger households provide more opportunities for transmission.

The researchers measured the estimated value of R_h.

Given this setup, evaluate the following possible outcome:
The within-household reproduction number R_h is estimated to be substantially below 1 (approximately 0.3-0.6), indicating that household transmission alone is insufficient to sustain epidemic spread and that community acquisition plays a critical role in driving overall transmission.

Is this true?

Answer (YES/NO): NO